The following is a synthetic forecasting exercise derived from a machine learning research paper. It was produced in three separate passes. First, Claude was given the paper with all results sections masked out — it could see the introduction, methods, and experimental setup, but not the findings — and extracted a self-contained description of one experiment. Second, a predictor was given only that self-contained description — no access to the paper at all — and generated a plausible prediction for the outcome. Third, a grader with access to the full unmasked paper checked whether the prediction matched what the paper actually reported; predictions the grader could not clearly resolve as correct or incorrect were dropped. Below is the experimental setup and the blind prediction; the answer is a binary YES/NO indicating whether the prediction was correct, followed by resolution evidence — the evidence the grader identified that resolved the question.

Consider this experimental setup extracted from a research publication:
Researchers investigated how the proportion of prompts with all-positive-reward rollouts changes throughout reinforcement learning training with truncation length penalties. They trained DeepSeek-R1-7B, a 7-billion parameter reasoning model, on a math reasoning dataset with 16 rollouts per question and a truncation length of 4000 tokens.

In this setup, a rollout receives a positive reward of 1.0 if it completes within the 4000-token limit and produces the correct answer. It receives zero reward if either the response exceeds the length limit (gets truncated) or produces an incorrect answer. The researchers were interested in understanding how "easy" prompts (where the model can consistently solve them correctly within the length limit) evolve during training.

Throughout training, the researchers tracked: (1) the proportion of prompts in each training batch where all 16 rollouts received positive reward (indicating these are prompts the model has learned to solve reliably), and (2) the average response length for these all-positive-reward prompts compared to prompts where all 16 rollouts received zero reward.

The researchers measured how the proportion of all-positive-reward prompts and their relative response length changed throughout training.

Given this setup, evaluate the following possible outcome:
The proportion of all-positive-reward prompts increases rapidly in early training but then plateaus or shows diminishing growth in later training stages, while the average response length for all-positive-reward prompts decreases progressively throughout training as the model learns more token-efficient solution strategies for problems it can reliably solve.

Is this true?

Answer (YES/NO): NO